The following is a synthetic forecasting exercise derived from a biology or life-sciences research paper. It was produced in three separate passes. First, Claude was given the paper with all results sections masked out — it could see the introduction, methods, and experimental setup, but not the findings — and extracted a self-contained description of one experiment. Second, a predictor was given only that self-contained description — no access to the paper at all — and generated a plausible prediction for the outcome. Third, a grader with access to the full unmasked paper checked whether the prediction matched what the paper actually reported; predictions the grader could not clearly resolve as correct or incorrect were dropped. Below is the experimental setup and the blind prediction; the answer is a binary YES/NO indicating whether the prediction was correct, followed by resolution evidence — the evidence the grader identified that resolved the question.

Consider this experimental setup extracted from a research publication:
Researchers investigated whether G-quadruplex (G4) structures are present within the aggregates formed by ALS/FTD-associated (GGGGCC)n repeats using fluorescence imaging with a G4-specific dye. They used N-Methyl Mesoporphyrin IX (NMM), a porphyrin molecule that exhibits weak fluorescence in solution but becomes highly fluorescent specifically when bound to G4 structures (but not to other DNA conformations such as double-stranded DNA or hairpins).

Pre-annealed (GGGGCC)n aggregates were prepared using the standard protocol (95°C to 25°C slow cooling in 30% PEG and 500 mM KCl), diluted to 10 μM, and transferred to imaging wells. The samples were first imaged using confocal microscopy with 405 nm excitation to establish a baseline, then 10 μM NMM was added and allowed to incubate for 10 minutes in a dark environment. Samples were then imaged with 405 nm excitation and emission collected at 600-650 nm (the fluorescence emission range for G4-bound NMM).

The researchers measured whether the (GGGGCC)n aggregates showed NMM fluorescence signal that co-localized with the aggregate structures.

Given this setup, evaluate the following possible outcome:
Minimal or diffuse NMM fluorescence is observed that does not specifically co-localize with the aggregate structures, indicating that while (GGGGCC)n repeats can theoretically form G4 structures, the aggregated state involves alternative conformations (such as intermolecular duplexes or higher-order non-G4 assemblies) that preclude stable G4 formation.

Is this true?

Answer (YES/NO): NO